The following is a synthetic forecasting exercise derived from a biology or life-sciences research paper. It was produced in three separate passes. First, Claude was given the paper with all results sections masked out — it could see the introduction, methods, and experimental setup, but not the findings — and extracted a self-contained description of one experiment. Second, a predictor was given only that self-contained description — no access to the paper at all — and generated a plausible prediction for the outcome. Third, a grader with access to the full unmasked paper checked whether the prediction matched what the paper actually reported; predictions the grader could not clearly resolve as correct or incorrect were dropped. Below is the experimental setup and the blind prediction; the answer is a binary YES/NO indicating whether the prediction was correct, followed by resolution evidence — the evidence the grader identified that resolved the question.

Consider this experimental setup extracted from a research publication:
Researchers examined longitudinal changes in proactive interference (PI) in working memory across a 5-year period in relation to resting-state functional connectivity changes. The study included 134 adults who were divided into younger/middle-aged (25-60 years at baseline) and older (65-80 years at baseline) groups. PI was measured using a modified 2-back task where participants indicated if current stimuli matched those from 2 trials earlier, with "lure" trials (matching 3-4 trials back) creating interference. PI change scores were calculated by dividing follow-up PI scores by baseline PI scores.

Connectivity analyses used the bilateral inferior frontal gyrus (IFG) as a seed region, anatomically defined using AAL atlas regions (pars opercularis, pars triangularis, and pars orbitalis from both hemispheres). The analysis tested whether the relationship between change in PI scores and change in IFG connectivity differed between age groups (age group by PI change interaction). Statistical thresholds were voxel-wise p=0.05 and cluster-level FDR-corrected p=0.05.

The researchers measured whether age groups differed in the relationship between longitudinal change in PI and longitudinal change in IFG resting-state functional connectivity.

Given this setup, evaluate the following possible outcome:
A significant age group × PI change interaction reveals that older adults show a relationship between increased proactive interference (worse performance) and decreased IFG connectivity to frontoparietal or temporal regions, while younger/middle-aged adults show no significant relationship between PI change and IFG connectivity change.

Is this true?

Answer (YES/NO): NO